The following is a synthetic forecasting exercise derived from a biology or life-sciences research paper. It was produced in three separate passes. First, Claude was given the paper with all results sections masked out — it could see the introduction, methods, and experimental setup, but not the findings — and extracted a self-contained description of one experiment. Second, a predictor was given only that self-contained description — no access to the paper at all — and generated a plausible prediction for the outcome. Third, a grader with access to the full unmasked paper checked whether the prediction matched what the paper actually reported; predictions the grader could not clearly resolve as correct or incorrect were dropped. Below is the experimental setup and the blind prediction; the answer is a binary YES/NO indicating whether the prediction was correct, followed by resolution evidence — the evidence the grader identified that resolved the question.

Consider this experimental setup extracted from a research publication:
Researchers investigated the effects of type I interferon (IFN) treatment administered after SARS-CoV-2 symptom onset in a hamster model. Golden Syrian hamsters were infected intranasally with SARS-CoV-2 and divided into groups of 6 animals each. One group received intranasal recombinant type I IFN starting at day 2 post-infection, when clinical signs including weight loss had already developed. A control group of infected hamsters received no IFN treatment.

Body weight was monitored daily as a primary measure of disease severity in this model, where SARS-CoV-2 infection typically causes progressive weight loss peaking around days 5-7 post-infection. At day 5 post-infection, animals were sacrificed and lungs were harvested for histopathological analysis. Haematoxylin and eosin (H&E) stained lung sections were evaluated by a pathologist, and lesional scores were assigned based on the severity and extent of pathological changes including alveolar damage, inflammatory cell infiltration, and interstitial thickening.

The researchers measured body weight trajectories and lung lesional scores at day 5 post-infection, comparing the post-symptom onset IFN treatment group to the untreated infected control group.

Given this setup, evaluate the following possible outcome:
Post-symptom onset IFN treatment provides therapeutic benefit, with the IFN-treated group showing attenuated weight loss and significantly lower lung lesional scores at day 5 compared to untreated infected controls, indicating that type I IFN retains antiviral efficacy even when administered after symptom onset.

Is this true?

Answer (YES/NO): NO